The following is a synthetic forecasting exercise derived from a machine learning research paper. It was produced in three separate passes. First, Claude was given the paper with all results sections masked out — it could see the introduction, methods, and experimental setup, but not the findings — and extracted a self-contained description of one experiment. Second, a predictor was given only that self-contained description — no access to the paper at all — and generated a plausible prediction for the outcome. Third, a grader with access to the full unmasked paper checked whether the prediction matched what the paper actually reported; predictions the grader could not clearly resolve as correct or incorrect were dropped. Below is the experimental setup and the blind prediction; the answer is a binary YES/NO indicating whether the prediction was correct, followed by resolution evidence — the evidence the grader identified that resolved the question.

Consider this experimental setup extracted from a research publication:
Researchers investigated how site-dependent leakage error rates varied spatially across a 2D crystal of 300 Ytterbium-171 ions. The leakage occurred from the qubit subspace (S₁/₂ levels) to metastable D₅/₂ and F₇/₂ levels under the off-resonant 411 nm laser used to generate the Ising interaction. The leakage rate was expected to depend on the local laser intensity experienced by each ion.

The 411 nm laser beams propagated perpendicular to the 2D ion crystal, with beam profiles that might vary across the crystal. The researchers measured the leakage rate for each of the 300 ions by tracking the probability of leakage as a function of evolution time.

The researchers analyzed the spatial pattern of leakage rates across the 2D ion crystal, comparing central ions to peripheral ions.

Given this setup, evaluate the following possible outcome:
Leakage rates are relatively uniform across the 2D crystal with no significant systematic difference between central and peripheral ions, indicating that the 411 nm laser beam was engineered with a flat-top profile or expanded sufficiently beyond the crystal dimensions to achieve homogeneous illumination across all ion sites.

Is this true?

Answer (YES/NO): NO